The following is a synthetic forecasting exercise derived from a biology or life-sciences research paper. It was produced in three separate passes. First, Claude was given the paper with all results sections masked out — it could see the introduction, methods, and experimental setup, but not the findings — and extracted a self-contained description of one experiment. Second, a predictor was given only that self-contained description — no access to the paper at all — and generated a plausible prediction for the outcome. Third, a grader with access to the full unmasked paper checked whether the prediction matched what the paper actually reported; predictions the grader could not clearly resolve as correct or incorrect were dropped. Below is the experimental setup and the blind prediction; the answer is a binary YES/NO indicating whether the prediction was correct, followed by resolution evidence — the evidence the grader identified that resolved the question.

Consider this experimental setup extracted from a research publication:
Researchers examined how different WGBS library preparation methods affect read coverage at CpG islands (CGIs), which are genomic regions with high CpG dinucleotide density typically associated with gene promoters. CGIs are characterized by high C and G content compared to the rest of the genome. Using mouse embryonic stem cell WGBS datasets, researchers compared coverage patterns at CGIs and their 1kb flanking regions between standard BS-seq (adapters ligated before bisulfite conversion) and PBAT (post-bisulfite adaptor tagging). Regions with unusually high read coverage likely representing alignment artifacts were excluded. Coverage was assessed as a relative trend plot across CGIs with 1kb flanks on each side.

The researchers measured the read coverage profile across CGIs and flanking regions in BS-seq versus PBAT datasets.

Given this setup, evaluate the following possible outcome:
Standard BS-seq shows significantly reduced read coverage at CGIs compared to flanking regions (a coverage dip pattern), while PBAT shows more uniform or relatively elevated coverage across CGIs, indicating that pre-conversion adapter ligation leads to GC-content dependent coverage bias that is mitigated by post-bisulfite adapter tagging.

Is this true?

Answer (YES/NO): NO